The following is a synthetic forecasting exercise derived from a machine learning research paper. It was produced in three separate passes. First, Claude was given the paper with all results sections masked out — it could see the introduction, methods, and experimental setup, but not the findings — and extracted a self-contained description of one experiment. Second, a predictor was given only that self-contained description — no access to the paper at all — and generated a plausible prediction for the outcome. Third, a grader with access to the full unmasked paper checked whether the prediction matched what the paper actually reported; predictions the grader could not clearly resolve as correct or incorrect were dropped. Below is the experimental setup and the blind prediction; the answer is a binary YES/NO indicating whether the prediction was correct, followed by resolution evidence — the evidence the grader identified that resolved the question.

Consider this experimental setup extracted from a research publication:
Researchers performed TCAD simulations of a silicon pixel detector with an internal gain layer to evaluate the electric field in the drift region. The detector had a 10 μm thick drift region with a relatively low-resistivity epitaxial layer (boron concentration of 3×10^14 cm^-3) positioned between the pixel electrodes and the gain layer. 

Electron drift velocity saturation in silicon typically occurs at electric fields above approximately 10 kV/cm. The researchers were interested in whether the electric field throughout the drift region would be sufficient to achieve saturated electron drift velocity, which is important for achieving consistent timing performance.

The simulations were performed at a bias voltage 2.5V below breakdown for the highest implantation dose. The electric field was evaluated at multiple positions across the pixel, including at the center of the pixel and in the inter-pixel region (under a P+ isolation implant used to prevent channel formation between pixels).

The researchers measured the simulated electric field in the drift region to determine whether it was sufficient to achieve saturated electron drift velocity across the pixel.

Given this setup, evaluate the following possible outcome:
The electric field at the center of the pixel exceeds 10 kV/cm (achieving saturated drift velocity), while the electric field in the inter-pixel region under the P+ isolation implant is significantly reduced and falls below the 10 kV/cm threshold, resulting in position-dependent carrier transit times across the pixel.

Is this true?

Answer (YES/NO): NO